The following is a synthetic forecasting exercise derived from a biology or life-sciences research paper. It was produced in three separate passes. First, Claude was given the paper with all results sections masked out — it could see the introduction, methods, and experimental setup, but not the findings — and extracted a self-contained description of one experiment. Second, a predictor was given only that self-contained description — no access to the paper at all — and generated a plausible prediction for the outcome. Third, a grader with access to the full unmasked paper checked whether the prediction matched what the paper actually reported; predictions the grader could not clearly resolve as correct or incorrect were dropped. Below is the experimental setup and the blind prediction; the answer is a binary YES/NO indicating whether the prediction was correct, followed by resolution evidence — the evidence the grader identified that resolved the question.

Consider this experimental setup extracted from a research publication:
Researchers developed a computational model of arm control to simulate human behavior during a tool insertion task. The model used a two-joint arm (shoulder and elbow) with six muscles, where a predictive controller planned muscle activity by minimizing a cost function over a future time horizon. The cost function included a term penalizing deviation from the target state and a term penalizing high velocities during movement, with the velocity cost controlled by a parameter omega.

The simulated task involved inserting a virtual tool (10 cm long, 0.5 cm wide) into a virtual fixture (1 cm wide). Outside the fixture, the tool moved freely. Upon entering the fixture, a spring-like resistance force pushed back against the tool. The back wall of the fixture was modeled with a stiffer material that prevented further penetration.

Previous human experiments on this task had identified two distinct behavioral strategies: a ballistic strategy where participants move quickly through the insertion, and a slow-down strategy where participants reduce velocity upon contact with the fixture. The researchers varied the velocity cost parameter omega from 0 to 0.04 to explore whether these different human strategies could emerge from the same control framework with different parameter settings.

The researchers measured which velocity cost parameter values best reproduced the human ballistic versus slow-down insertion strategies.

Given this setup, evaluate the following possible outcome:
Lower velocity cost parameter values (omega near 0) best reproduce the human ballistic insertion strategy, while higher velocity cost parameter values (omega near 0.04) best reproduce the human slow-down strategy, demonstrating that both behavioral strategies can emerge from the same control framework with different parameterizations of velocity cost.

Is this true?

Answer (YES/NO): NO